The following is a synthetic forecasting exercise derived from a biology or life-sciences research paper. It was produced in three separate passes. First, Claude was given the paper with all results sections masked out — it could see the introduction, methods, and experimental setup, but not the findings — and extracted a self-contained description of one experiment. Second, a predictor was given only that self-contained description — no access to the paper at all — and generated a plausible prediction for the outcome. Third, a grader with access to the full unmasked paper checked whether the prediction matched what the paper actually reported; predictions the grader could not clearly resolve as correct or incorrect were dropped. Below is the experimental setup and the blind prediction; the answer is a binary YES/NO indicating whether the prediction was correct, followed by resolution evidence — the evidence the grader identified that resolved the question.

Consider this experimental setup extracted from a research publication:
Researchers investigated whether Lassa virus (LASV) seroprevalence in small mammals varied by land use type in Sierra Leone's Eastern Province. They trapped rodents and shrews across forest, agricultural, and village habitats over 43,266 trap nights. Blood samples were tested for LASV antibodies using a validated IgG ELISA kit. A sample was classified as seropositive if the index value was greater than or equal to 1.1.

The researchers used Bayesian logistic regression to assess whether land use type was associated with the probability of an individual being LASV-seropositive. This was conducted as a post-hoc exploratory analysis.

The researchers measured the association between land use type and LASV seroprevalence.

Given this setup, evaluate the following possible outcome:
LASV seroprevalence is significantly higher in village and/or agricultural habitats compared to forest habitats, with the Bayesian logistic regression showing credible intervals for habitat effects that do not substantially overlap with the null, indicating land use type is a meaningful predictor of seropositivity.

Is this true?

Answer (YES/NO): NO